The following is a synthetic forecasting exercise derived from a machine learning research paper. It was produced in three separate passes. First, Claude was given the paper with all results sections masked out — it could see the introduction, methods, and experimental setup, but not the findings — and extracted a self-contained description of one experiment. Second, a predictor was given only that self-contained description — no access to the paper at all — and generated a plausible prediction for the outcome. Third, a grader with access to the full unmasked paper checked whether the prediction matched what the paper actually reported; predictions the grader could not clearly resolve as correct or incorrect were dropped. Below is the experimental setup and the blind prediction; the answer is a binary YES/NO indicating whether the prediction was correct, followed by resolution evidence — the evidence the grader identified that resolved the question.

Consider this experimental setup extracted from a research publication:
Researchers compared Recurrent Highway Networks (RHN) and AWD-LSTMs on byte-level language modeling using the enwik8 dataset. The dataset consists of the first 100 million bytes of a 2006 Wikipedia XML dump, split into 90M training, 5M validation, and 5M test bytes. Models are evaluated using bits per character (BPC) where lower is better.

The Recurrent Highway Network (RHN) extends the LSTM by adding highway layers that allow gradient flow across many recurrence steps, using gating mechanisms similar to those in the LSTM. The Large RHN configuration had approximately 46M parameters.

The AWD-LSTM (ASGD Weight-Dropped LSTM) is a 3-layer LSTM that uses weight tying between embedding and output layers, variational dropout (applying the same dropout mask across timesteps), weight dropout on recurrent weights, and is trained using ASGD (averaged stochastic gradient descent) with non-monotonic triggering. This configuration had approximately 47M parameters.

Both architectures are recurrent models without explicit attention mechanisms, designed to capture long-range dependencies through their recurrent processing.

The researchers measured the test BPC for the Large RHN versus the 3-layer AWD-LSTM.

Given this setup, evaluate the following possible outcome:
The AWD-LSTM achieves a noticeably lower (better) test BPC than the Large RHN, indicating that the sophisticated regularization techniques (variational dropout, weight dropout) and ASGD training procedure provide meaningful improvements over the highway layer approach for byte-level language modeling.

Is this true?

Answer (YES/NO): YES